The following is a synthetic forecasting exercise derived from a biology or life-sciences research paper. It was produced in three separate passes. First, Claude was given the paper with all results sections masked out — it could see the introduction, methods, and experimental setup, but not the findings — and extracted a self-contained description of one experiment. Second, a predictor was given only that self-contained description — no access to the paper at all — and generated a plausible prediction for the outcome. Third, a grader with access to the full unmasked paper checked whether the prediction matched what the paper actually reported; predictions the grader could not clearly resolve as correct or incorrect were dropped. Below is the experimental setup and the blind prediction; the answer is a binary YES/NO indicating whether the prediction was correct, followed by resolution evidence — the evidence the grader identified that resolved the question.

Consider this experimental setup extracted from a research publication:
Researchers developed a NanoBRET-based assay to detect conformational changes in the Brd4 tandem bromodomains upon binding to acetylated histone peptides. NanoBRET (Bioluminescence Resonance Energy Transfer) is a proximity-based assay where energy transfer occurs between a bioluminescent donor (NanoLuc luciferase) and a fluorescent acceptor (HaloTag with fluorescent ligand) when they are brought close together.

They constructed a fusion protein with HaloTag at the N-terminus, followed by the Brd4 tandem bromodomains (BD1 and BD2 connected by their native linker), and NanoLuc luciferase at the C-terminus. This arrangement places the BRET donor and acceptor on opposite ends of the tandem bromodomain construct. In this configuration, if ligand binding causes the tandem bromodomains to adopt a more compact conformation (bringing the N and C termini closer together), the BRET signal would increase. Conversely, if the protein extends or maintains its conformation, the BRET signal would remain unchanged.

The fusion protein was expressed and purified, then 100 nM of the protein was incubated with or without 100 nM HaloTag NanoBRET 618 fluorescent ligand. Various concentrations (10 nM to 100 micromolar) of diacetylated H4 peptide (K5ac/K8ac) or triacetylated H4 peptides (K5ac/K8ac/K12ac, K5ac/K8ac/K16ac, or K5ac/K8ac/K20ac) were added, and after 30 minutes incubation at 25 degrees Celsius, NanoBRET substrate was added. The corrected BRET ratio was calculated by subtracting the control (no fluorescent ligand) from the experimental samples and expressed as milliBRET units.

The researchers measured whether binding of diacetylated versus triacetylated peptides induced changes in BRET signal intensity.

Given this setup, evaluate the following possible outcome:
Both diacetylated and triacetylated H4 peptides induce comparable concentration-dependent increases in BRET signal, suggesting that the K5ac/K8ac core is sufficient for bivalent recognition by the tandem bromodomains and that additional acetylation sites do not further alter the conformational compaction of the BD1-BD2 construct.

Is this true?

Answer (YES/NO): NO